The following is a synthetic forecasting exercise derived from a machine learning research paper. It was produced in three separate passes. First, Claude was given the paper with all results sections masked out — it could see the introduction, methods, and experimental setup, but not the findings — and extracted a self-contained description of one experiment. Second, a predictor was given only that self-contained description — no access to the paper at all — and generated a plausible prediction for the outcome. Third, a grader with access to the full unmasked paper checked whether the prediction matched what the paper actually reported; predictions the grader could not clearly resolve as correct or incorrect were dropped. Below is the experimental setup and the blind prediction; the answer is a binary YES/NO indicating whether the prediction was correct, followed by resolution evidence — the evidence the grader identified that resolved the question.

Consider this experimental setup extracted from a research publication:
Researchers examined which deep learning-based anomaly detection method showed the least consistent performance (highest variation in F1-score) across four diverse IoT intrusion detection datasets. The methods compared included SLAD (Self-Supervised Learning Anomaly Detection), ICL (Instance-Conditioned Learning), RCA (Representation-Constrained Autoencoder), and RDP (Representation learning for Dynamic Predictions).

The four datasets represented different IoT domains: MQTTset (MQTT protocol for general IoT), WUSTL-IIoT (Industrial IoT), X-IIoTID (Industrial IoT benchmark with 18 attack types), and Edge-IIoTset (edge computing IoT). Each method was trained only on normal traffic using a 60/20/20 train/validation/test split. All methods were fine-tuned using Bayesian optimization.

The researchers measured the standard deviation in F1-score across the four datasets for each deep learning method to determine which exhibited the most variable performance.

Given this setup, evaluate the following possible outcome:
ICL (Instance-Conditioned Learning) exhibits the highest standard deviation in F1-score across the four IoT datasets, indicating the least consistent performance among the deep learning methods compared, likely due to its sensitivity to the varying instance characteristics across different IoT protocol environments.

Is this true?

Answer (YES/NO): YES